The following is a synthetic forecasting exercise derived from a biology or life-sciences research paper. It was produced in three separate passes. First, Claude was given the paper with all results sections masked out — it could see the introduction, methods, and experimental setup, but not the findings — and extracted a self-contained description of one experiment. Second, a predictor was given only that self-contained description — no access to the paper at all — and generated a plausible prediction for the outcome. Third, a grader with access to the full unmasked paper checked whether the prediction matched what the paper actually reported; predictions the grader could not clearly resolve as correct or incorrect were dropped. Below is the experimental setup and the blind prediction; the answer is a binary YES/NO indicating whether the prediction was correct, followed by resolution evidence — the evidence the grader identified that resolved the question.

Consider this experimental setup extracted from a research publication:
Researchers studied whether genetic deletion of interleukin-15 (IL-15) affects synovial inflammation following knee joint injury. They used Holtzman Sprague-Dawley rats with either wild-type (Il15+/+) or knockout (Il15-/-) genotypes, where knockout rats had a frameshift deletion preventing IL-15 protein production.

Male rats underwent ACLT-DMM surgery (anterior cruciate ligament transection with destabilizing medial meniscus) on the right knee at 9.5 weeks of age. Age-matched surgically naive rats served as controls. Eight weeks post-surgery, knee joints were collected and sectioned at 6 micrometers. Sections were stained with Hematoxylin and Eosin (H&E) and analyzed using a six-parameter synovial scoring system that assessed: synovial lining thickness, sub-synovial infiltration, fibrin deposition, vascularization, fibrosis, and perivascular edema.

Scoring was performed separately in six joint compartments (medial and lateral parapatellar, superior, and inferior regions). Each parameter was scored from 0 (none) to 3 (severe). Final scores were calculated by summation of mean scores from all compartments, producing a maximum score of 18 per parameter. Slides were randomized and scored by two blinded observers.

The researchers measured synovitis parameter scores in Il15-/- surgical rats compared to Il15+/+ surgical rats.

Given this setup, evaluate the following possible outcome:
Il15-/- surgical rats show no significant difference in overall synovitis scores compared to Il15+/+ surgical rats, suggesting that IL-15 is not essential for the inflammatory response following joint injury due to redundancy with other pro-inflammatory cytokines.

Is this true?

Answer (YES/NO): YES